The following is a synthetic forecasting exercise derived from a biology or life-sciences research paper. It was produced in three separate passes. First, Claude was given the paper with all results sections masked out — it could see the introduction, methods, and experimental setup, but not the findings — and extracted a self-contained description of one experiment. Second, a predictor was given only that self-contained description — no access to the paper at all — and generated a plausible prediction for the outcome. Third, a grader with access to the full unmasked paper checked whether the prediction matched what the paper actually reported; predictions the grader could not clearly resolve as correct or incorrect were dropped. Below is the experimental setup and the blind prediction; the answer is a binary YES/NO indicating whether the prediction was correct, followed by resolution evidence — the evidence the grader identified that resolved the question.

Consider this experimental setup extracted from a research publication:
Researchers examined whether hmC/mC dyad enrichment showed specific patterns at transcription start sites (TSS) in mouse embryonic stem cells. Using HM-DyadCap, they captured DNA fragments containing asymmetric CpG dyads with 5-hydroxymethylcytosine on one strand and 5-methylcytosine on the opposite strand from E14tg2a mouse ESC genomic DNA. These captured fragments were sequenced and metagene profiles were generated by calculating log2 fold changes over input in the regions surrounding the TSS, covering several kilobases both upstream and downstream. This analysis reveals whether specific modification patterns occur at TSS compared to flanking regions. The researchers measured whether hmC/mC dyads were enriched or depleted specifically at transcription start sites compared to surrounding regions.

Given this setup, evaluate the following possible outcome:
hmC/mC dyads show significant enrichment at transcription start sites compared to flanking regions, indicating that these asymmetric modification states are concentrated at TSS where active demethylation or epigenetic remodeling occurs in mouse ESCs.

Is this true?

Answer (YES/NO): NO